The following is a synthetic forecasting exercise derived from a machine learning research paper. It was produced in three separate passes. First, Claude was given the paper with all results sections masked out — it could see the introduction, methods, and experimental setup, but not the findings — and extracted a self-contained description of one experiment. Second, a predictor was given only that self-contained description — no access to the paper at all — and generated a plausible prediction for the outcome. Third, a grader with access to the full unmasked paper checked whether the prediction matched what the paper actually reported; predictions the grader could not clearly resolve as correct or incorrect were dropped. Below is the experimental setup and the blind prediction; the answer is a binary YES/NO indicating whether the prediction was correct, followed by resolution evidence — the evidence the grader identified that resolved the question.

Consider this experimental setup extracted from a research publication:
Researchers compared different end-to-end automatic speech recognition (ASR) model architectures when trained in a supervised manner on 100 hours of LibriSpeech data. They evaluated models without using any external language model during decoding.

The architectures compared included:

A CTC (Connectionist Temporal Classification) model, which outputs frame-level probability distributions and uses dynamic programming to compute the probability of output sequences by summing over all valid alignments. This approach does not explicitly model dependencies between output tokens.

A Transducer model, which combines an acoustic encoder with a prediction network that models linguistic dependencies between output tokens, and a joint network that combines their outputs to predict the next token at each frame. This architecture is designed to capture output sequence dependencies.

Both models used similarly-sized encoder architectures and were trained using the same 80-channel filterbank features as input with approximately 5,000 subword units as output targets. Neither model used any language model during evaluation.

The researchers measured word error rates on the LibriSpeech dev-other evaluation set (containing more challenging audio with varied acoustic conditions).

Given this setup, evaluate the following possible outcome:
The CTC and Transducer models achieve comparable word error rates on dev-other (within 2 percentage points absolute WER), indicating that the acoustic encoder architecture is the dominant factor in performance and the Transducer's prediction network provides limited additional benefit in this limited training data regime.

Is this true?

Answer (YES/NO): YES